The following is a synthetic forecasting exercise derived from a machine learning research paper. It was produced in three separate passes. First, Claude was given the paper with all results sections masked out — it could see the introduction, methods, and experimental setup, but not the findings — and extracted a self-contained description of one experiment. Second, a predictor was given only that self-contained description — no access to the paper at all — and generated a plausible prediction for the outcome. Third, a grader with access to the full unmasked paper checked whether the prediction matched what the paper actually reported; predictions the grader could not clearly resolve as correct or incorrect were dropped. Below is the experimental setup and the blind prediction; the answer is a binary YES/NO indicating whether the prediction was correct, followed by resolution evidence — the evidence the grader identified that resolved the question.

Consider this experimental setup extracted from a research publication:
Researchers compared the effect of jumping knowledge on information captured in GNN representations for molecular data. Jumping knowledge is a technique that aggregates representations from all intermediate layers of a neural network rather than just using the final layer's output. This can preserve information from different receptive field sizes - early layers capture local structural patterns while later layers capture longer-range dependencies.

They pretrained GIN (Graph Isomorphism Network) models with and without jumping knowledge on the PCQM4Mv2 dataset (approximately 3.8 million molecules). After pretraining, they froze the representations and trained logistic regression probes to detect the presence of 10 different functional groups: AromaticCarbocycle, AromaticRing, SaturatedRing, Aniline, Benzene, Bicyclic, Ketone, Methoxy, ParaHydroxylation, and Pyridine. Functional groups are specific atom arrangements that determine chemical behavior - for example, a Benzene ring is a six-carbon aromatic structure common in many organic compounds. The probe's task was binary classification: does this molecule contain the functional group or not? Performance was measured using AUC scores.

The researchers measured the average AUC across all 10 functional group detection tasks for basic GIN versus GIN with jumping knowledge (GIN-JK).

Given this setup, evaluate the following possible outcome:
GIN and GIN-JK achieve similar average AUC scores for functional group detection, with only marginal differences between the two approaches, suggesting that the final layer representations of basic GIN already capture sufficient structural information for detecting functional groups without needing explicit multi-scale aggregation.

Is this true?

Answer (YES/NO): NO